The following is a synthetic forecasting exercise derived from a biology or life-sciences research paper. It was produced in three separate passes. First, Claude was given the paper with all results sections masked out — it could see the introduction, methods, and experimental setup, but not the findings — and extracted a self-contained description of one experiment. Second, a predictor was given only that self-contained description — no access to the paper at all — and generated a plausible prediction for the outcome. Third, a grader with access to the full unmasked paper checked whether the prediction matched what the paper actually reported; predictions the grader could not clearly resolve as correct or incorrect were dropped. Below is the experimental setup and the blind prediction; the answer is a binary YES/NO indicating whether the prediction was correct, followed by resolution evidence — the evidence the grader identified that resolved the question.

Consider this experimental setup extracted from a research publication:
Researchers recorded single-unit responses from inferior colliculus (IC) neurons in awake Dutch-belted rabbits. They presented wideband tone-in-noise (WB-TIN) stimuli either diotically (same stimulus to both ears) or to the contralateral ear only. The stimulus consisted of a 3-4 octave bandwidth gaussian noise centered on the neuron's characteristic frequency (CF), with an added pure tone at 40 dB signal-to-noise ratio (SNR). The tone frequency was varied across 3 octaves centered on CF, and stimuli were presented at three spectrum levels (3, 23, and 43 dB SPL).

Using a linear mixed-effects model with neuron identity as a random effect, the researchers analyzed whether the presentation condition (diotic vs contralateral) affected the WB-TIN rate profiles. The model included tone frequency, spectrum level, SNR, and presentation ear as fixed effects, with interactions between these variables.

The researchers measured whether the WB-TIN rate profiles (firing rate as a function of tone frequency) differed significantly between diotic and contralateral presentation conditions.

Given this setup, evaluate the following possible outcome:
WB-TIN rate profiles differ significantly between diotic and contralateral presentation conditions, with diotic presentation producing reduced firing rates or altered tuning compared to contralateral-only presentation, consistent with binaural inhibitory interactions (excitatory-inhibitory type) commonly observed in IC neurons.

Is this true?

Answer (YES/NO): NO